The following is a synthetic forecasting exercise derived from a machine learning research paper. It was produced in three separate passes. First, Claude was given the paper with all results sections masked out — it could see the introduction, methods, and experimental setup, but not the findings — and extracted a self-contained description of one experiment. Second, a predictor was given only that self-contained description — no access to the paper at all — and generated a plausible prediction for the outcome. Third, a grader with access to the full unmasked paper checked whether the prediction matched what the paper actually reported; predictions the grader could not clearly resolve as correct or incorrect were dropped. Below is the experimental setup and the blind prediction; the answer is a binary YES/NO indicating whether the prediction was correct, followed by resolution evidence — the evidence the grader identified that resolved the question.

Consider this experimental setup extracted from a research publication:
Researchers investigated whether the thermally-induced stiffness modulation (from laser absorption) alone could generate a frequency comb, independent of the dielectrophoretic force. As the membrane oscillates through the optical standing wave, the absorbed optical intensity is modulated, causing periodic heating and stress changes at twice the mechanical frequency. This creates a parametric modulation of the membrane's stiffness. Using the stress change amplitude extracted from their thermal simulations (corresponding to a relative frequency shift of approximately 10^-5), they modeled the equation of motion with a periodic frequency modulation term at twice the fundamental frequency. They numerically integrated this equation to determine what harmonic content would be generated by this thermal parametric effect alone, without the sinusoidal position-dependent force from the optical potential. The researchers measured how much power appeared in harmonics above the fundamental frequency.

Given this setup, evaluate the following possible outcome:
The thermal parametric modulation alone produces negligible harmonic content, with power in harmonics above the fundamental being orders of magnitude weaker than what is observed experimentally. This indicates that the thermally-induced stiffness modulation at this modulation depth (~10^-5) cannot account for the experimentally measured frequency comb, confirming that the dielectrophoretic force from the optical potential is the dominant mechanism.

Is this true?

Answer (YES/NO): YES